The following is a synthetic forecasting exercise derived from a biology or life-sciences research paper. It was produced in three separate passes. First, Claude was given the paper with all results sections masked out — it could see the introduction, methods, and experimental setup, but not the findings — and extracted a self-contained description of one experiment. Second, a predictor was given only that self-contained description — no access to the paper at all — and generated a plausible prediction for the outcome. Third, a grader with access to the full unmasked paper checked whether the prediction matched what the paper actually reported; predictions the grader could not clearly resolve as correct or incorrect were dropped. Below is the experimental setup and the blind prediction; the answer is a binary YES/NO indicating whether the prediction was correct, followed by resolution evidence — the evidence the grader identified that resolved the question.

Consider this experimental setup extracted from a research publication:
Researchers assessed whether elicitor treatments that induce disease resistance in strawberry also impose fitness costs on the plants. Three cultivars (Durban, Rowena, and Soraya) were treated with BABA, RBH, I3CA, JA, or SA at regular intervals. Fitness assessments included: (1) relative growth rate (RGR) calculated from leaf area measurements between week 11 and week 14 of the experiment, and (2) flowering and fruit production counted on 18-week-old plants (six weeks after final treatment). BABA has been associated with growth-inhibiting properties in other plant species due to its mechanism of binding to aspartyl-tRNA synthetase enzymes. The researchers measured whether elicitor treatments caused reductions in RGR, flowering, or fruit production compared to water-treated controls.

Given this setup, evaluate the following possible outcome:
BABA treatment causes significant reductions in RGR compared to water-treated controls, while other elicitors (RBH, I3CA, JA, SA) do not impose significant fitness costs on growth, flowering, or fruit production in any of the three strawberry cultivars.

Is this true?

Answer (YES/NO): NO